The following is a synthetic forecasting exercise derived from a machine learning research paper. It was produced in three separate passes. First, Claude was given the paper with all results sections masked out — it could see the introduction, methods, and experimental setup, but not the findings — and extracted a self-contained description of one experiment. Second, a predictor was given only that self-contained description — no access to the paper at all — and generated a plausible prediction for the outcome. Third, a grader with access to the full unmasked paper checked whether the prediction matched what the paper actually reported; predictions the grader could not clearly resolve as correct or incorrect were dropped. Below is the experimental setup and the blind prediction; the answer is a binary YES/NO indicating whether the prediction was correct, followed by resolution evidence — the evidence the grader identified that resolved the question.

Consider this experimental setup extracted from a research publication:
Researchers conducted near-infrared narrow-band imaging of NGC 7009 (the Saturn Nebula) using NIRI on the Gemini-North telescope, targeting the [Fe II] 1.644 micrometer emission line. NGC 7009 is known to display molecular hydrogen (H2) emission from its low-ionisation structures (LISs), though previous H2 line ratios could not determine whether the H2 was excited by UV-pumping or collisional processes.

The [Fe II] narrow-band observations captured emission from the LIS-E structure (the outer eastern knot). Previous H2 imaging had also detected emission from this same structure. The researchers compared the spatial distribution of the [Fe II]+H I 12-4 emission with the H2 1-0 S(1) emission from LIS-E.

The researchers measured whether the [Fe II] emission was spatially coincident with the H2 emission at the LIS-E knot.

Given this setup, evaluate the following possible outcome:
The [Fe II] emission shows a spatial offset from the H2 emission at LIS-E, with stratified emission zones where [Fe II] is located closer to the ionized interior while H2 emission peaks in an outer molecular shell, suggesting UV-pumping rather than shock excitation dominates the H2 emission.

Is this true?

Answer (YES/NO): YES